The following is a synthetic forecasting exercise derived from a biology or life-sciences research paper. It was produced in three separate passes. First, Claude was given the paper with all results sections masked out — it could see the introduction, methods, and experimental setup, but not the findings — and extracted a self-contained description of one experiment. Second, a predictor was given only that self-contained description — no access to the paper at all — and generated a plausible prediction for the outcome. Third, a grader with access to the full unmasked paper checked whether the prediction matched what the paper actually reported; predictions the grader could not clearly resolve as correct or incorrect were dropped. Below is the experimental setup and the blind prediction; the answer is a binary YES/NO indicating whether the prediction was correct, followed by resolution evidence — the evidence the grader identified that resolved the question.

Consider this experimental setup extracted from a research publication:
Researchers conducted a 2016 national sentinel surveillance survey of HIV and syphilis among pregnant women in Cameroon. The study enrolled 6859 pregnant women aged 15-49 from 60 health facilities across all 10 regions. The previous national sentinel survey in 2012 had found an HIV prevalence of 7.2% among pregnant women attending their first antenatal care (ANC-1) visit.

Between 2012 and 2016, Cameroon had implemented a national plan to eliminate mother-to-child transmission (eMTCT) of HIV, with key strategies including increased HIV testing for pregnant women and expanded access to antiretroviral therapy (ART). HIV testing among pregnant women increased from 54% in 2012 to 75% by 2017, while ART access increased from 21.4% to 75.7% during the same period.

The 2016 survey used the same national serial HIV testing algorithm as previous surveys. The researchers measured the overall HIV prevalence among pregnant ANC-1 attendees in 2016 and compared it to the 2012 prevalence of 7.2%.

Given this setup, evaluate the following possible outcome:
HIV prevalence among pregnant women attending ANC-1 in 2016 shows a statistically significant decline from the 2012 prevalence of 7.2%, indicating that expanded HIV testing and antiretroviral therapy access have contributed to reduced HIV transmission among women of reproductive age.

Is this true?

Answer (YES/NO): YES